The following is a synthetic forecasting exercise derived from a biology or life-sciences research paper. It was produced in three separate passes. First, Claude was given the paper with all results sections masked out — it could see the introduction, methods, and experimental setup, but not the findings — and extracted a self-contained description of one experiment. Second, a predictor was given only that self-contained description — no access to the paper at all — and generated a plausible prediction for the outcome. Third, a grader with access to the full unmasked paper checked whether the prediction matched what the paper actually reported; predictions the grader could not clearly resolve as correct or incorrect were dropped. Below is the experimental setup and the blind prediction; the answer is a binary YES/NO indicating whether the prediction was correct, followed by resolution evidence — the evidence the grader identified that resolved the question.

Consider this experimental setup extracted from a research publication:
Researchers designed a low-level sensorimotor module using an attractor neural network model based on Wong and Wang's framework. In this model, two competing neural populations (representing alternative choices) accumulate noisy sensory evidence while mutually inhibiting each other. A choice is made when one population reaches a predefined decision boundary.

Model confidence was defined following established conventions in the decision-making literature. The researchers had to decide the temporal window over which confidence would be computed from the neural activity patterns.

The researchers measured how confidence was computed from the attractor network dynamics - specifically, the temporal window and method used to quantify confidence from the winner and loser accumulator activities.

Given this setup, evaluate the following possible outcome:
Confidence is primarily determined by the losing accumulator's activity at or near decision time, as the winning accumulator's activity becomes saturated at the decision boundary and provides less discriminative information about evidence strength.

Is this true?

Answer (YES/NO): NO